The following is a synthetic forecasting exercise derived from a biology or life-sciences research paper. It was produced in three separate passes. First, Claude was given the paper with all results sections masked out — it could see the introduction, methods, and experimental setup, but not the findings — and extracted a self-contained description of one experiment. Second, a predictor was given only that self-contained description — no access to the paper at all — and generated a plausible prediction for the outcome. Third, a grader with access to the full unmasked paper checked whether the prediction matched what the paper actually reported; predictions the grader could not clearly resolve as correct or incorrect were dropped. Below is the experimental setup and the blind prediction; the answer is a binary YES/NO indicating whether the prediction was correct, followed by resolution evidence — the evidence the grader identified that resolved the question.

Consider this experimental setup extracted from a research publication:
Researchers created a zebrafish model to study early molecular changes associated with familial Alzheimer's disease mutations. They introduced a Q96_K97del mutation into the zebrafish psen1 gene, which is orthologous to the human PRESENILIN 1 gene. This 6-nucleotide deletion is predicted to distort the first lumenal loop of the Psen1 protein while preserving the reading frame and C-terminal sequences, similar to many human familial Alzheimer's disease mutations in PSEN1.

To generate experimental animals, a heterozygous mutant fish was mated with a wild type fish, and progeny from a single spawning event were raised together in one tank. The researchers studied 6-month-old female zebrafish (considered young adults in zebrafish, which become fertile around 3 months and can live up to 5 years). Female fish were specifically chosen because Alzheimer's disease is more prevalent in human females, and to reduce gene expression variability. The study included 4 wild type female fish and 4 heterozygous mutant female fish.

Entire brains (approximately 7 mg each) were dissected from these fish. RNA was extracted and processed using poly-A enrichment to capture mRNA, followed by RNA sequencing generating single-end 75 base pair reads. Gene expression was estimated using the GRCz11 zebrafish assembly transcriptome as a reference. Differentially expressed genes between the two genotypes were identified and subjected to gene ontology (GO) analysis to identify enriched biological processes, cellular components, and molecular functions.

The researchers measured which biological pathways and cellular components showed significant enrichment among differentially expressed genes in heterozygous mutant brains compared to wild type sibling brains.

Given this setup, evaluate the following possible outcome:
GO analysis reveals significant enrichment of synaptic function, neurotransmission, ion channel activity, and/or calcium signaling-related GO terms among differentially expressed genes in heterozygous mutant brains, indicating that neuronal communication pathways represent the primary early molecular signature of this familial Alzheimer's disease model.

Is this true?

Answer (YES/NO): NO